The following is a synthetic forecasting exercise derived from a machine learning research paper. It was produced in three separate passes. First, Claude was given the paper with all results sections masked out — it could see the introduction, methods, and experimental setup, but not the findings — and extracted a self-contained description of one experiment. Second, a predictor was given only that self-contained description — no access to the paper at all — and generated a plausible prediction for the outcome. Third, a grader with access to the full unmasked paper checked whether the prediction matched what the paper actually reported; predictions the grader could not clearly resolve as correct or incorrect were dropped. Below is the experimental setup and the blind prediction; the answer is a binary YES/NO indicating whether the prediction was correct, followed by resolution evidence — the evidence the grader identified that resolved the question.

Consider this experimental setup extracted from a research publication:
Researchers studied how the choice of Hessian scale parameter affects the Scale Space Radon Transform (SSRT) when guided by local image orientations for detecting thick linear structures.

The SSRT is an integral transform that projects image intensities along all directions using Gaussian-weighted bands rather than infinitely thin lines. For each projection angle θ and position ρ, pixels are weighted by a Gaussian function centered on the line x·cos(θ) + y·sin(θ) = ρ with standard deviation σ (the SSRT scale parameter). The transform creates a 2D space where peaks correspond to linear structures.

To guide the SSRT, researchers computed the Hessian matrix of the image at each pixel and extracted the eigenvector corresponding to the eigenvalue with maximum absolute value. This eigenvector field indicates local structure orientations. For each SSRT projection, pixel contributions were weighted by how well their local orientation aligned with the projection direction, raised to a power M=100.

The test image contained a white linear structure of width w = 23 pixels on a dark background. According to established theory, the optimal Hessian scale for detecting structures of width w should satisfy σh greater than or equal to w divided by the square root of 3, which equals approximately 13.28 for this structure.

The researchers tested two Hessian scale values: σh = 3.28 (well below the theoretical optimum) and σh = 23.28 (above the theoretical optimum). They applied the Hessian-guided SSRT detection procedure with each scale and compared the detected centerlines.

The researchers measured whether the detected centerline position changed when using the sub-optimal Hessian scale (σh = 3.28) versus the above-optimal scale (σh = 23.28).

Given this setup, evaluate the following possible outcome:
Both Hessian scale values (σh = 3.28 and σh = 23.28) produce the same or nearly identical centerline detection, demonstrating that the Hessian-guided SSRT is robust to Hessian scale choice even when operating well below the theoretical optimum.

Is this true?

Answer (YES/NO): YES